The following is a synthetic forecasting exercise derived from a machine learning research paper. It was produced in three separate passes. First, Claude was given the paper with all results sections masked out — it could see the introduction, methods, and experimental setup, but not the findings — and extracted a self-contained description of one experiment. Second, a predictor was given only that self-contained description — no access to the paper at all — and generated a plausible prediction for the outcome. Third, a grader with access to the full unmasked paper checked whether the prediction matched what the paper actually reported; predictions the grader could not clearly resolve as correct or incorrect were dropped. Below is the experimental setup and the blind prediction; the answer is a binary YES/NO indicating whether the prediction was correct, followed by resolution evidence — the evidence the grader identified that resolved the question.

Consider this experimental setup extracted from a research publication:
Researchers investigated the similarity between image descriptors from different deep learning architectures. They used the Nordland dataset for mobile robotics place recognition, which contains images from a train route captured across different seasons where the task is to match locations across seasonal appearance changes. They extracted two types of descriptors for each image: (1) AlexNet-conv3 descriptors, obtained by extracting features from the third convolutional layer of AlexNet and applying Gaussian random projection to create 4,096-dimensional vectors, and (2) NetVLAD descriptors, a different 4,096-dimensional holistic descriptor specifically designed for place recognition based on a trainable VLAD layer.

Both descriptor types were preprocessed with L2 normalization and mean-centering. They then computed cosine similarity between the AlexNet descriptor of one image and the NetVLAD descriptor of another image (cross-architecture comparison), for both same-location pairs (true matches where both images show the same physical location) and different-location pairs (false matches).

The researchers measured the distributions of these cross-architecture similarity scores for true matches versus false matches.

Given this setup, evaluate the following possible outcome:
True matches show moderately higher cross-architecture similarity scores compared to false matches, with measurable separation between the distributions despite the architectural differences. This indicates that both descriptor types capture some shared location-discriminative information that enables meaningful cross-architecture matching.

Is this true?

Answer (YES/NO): NO